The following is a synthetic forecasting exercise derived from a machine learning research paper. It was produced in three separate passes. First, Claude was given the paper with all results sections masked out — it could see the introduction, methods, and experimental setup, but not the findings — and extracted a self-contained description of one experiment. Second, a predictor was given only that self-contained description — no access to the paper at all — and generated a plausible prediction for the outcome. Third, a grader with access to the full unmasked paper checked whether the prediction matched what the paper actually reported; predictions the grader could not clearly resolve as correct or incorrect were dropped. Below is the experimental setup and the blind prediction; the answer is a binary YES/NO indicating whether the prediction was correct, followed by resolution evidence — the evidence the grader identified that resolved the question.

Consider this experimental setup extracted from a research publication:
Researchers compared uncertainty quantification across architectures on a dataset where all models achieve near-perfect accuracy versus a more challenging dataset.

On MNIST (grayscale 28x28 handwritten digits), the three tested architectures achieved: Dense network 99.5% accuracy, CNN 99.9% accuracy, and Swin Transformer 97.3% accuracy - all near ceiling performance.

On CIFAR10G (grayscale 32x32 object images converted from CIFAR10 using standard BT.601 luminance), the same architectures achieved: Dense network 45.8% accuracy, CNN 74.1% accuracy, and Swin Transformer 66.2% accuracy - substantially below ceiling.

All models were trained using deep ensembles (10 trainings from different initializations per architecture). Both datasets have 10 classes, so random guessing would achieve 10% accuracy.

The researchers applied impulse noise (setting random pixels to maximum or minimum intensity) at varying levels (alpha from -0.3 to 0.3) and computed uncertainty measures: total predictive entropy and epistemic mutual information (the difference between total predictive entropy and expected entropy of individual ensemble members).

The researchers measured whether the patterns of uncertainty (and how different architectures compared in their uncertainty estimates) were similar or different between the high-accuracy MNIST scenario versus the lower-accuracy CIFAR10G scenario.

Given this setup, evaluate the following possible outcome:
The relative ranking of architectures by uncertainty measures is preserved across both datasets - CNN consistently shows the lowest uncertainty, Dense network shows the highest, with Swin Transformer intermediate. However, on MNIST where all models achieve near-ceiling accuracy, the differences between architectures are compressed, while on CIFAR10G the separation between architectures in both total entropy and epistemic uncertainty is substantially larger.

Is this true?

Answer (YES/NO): NO